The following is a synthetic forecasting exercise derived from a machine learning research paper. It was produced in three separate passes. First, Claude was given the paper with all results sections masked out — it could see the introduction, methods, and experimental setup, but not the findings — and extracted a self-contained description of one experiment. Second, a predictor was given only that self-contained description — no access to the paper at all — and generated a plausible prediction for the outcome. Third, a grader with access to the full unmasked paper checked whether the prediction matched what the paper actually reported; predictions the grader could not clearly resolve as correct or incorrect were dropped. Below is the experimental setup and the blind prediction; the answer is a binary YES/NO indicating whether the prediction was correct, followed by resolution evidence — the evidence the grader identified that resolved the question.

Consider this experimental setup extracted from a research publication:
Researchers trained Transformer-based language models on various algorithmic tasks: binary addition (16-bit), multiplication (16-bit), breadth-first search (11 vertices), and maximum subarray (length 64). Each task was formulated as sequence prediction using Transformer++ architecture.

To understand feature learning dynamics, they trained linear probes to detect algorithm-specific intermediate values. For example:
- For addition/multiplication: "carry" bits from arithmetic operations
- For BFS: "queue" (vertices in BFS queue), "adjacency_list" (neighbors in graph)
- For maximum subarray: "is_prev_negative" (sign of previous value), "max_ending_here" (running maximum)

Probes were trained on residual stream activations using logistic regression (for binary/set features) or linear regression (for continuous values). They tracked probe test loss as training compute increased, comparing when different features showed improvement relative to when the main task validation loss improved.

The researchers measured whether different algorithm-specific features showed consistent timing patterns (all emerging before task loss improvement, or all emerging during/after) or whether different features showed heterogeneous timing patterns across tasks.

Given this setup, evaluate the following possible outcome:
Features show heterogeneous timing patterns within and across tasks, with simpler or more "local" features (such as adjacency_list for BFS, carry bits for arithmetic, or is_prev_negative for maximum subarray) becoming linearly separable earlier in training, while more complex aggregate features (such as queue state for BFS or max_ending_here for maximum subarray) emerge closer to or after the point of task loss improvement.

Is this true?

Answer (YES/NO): NO